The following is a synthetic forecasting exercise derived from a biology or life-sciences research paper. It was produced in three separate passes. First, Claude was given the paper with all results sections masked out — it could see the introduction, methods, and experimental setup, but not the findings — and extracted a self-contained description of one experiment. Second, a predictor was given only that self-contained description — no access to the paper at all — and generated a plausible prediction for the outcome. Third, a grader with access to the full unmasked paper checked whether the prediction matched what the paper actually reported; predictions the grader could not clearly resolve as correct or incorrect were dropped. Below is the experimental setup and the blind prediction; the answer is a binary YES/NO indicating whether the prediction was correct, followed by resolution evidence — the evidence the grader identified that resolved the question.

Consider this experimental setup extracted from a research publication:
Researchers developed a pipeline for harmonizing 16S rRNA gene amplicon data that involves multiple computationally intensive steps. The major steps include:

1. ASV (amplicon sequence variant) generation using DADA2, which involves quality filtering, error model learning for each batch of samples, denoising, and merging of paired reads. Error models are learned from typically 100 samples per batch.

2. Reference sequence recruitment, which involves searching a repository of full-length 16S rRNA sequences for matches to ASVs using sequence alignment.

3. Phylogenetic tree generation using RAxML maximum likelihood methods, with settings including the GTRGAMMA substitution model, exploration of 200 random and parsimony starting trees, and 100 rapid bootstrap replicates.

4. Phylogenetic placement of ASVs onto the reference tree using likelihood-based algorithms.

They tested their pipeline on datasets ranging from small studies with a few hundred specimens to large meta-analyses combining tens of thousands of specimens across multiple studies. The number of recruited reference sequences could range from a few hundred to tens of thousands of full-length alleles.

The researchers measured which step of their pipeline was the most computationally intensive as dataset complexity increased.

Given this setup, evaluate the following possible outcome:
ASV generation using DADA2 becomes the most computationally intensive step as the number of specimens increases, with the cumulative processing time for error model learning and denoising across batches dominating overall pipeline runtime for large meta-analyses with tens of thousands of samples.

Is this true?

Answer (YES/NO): NO